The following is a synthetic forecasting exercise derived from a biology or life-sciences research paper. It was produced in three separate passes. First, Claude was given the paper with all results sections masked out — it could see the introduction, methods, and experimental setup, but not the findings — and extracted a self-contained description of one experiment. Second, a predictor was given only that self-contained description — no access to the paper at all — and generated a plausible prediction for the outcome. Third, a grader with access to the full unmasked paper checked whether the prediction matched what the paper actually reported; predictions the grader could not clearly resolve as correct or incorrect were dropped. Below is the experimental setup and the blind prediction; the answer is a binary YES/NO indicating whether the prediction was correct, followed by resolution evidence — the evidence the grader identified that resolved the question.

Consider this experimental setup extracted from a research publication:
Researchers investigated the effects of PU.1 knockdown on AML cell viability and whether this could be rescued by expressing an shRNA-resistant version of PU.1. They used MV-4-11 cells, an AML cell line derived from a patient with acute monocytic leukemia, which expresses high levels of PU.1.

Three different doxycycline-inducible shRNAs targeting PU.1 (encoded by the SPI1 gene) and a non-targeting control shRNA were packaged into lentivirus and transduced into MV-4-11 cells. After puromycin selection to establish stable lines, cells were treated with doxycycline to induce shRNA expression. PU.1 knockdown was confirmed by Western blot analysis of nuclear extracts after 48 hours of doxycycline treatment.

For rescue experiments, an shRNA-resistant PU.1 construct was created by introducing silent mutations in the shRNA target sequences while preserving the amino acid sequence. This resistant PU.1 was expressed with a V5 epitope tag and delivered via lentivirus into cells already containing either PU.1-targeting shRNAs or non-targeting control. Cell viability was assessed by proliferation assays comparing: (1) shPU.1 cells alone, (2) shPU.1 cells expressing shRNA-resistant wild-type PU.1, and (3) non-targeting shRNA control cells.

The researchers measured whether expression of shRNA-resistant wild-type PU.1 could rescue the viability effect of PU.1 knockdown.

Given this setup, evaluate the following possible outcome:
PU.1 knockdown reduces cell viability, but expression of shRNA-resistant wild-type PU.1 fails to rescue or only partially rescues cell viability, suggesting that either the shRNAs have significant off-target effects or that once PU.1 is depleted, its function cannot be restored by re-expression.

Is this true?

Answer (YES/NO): NO